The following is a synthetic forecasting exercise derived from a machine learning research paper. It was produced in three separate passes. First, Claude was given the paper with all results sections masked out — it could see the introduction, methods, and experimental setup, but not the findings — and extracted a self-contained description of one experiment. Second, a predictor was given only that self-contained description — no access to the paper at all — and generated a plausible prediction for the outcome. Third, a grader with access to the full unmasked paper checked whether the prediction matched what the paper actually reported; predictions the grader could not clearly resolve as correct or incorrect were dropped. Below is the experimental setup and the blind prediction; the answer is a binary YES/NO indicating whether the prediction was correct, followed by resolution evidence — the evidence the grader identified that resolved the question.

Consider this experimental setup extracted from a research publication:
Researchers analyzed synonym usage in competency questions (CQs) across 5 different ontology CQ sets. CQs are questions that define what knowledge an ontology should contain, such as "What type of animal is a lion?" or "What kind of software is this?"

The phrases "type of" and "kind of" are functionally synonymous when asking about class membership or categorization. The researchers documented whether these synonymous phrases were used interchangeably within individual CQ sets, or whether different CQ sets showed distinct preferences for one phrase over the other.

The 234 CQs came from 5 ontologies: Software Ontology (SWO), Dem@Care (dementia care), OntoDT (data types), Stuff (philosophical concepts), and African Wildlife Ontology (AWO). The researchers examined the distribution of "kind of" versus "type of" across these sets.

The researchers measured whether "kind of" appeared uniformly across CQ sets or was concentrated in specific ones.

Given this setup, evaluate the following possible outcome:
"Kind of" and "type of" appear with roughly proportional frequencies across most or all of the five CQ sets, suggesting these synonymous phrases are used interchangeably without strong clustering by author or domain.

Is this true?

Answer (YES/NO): NO